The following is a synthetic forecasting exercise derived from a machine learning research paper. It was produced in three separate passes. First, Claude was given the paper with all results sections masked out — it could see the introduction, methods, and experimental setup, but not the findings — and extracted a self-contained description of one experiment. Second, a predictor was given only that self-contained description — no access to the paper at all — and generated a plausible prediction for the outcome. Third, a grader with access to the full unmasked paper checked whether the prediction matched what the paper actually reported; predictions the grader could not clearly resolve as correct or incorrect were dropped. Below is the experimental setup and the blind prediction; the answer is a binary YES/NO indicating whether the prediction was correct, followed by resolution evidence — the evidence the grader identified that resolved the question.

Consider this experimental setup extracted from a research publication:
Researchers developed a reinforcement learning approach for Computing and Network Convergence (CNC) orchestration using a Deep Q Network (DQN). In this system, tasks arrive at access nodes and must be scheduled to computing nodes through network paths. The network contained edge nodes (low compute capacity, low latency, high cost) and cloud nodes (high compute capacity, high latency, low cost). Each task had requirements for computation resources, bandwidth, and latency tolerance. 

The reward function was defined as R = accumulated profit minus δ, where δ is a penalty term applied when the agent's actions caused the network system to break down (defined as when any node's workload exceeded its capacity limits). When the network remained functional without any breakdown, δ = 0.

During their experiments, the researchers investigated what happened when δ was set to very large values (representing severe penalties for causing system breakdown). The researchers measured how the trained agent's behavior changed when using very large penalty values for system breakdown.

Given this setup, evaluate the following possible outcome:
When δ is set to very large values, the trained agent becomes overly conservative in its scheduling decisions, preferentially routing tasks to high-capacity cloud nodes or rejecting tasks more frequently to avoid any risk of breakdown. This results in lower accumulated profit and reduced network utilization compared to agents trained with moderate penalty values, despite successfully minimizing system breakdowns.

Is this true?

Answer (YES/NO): NO